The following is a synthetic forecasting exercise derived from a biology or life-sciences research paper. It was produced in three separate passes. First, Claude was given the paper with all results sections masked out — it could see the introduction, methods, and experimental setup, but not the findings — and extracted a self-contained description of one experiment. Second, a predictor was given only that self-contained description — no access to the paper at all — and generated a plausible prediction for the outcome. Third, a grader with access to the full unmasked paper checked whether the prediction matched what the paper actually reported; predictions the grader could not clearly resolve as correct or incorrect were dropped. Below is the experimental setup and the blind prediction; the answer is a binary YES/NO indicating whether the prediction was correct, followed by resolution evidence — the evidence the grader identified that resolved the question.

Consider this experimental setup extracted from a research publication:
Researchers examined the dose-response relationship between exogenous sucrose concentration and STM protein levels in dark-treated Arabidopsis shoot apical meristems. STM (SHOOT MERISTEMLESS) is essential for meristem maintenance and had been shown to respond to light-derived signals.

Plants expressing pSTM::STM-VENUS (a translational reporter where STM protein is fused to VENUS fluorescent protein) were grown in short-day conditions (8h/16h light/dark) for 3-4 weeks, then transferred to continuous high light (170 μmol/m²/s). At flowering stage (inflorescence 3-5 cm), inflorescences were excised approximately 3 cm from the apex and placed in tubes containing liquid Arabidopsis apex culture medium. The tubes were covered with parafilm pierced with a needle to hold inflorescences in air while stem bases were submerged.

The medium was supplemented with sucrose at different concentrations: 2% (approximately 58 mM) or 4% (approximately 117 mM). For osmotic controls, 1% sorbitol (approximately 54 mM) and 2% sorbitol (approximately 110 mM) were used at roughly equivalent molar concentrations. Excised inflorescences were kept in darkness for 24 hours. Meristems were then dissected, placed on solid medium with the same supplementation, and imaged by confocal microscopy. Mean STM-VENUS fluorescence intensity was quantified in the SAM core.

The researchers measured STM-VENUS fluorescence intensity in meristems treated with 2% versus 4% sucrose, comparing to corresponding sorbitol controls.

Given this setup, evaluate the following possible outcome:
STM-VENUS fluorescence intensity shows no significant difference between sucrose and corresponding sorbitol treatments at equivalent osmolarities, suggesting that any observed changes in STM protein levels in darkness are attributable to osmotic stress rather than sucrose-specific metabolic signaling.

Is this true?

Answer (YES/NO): NO